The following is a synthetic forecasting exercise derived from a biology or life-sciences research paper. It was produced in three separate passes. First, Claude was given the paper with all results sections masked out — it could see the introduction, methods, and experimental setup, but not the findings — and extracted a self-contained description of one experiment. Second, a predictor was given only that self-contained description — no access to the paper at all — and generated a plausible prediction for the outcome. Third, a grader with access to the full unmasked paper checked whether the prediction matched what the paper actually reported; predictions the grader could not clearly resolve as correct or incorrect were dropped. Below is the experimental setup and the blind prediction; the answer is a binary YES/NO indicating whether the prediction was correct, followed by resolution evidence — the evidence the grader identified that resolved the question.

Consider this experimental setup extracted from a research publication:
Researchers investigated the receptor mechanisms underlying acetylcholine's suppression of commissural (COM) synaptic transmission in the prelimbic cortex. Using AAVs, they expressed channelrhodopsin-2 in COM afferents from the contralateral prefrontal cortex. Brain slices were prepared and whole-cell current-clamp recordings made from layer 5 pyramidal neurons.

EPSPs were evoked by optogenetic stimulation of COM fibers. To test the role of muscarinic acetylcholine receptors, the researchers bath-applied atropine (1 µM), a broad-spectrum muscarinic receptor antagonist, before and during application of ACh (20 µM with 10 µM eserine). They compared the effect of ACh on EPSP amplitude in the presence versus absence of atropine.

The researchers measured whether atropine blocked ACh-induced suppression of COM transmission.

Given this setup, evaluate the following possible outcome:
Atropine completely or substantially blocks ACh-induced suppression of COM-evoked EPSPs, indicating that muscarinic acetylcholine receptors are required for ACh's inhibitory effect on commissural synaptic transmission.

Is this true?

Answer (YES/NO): YES